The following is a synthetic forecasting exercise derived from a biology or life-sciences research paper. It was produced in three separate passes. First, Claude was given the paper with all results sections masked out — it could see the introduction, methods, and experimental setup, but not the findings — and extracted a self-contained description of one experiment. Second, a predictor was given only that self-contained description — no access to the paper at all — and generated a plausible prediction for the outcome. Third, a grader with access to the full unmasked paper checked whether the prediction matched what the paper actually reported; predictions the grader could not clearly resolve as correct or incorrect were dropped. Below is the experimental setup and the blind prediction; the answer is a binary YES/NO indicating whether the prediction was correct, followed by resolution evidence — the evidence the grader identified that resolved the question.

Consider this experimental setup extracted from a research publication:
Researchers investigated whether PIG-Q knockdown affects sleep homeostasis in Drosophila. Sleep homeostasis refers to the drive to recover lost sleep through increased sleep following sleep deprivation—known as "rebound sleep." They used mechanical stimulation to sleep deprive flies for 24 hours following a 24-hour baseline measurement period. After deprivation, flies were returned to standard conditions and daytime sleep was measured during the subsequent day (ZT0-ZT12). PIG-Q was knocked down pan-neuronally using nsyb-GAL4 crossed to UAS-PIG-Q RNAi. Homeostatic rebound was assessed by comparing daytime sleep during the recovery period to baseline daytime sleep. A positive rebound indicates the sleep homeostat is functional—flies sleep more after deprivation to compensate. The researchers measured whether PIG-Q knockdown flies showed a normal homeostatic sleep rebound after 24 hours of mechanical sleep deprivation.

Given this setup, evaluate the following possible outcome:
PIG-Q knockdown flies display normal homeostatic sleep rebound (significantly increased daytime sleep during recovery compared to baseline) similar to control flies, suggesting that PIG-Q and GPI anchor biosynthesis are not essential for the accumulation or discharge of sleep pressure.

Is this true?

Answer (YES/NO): YES